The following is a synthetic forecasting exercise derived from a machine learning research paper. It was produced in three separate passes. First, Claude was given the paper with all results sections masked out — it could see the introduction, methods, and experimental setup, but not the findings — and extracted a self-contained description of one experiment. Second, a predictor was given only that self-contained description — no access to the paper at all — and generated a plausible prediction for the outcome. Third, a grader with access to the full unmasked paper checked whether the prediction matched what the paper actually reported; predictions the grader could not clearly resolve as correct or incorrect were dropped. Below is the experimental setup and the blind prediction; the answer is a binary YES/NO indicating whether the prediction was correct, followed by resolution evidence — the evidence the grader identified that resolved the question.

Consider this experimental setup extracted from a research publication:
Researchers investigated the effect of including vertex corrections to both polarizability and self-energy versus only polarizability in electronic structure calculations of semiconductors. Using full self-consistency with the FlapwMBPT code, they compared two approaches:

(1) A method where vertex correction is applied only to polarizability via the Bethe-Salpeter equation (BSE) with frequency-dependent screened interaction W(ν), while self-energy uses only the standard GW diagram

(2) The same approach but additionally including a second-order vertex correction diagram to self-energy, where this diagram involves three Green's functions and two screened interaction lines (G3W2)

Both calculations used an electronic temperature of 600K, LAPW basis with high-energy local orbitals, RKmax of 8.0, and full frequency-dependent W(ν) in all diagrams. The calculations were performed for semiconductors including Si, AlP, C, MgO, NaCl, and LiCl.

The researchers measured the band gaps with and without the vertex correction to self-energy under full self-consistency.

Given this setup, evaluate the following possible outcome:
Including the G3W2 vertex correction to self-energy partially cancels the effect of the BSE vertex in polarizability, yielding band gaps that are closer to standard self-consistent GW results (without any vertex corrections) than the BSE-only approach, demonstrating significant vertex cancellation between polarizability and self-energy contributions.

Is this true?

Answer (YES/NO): NO